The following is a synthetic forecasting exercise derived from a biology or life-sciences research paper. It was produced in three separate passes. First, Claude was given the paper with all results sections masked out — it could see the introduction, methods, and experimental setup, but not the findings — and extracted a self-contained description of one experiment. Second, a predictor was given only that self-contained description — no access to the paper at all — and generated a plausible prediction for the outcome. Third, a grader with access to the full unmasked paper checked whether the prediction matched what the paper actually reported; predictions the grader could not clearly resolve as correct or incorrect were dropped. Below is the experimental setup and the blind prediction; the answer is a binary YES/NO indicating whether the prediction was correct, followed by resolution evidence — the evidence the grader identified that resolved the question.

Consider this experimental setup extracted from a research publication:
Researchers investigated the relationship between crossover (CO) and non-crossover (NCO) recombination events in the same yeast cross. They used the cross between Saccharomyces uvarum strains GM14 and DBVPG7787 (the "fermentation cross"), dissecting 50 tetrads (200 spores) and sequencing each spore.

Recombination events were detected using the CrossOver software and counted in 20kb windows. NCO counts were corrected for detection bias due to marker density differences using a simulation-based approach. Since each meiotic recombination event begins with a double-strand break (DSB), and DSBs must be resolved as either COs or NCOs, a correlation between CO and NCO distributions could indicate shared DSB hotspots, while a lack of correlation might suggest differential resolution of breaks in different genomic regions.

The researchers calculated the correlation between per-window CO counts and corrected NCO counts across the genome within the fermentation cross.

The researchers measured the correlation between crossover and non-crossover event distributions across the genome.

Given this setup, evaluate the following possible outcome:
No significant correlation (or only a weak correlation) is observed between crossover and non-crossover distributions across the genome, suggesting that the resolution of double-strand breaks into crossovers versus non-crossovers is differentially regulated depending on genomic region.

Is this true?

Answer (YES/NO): YES